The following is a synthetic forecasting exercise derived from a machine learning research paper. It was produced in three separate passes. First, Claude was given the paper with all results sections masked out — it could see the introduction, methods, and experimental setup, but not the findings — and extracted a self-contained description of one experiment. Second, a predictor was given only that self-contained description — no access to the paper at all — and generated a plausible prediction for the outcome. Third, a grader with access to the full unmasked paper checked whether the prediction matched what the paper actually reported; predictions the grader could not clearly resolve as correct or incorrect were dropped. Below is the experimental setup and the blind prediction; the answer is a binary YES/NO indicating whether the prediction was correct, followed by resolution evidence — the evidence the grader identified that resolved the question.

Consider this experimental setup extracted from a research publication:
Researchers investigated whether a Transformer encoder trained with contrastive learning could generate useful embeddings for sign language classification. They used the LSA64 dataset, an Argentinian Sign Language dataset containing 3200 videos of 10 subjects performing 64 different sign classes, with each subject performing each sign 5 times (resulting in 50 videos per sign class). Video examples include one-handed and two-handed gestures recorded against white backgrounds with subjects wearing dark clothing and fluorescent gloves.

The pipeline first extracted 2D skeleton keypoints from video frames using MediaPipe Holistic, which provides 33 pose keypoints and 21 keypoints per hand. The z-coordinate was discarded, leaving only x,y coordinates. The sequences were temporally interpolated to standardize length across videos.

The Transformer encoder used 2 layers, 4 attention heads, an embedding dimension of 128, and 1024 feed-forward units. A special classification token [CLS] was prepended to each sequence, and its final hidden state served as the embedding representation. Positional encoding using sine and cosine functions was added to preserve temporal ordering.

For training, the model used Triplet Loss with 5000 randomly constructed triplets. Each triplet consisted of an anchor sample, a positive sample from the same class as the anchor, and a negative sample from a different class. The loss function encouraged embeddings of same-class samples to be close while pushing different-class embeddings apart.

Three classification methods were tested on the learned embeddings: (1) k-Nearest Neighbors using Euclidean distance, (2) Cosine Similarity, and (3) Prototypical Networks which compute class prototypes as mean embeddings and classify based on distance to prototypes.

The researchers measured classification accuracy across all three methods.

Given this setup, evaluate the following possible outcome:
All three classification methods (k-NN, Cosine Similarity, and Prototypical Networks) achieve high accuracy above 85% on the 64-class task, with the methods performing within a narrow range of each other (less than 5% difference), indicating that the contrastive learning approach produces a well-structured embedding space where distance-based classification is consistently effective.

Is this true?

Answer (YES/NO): NO